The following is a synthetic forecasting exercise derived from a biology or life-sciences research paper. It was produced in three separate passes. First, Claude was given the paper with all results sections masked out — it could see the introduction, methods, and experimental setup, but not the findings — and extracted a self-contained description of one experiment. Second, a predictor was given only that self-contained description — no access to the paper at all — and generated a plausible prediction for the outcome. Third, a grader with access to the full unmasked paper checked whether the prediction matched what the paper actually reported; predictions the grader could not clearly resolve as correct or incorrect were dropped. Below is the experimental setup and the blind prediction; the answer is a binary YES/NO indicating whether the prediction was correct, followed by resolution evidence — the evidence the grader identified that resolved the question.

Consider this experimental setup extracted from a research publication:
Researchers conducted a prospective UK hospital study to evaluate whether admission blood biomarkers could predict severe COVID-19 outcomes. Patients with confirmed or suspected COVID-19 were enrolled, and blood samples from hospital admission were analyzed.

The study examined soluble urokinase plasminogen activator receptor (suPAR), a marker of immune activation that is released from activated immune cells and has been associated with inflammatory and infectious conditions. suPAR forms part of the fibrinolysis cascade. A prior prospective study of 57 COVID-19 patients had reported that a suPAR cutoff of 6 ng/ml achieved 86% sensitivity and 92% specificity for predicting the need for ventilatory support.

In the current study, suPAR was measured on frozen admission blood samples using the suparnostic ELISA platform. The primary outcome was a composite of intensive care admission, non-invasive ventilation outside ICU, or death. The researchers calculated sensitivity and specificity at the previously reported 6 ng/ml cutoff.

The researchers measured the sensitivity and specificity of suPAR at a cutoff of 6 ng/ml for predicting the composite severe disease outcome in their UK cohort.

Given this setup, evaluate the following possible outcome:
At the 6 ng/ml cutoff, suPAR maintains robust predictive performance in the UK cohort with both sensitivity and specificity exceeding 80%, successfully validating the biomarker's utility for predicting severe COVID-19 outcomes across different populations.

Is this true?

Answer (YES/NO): NO